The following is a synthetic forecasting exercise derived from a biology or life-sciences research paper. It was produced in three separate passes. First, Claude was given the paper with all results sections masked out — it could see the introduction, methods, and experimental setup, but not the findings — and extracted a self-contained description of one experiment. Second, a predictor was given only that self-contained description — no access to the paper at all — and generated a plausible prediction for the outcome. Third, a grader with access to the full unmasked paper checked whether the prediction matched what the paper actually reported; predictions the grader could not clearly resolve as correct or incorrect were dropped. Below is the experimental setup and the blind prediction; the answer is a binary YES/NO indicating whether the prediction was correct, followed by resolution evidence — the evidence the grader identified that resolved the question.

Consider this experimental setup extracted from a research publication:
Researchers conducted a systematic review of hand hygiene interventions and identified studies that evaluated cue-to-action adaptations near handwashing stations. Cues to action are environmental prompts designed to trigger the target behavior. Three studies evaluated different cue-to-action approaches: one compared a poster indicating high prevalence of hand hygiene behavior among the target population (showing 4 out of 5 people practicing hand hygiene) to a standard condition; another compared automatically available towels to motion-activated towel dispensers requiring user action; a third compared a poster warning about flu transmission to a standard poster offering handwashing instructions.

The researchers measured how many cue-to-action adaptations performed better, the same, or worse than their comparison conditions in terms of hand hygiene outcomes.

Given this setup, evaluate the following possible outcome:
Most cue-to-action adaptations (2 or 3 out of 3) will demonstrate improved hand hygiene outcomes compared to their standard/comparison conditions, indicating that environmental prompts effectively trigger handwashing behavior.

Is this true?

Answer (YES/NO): YES